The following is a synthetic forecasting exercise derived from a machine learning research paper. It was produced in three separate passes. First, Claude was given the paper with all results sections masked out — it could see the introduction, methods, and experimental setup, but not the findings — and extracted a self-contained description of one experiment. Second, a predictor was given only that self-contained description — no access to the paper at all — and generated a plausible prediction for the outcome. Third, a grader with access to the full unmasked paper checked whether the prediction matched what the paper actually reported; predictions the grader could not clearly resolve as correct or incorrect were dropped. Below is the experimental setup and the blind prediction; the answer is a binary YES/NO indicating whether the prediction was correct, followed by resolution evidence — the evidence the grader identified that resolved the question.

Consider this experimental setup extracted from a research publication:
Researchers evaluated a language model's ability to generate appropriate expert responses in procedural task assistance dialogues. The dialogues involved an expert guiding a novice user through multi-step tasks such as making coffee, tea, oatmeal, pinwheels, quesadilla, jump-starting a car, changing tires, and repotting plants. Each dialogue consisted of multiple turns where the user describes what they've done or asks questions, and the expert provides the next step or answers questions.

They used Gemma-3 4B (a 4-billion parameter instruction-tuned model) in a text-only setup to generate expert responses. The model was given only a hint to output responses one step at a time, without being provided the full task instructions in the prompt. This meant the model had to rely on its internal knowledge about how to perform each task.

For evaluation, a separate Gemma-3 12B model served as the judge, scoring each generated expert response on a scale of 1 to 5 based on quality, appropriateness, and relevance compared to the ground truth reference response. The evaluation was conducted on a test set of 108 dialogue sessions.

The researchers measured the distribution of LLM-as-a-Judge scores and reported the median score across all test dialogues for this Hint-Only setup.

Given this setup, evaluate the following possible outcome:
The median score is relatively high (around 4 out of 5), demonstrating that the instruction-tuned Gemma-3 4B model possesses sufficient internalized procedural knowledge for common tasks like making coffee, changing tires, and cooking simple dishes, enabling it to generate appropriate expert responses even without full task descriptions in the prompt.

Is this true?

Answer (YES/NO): NO